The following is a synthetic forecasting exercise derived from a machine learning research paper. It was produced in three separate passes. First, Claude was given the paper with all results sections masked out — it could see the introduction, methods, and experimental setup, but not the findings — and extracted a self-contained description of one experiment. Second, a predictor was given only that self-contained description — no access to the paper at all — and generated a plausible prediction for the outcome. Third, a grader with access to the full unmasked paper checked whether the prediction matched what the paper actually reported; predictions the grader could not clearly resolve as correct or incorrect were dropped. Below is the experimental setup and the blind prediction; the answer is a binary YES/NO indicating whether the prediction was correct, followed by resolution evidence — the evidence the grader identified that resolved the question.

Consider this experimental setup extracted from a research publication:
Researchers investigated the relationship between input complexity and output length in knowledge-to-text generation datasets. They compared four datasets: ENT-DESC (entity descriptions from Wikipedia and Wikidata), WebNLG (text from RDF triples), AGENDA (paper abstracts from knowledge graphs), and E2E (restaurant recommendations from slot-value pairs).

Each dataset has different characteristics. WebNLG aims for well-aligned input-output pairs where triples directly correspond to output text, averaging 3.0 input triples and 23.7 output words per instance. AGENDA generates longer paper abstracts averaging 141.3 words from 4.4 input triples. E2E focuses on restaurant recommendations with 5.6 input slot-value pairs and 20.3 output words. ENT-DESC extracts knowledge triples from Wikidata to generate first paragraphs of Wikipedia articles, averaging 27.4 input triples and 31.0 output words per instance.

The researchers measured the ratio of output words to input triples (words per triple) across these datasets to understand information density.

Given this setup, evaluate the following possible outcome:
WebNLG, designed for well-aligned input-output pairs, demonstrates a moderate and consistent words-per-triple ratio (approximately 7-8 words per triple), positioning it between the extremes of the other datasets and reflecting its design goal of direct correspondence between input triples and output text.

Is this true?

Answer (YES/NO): YES